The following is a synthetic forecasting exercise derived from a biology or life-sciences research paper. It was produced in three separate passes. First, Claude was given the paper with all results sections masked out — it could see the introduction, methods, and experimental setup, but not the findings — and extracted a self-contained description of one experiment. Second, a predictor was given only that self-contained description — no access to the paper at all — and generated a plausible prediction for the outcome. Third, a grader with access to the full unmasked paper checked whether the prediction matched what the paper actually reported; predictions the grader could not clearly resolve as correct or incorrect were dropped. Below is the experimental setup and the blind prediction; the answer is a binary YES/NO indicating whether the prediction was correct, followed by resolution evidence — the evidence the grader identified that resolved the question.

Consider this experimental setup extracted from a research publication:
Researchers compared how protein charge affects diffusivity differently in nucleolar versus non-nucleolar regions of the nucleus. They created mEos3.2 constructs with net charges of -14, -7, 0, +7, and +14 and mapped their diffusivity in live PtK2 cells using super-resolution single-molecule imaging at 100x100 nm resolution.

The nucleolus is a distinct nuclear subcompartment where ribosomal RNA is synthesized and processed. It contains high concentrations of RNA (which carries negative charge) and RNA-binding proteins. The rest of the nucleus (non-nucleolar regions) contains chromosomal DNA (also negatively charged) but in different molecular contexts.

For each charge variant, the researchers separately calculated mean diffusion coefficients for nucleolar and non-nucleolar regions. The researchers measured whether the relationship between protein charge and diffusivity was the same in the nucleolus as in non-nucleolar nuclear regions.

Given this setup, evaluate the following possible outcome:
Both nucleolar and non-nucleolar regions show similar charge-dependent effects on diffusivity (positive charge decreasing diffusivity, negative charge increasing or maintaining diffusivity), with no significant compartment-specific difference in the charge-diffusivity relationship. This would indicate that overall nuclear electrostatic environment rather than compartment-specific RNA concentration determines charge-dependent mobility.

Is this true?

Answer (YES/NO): NO